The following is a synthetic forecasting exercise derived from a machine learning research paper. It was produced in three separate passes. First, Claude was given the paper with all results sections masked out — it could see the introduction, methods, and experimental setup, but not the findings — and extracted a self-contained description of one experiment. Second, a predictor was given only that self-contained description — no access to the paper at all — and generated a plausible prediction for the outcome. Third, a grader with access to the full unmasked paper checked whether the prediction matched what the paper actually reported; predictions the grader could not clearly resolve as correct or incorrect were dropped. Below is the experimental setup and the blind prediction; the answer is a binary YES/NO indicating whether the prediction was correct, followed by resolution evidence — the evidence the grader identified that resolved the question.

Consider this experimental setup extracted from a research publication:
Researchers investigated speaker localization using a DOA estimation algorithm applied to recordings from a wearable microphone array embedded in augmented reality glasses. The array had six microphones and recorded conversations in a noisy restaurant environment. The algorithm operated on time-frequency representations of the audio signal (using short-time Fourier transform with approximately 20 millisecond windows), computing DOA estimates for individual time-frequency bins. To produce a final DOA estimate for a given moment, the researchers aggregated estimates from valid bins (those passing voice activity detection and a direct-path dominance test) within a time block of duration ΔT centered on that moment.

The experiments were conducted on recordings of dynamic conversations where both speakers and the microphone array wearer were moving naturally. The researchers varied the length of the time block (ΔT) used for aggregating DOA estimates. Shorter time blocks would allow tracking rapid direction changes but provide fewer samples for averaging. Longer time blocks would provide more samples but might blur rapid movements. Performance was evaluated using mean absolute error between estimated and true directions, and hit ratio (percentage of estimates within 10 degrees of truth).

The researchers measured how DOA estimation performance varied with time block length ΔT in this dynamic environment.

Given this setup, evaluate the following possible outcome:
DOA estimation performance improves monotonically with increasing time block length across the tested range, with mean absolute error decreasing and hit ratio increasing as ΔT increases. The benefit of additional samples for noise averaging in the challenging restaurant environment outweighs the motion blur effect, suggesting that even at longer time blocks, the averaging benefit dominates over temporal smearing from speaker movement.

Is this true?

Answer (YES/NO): YES